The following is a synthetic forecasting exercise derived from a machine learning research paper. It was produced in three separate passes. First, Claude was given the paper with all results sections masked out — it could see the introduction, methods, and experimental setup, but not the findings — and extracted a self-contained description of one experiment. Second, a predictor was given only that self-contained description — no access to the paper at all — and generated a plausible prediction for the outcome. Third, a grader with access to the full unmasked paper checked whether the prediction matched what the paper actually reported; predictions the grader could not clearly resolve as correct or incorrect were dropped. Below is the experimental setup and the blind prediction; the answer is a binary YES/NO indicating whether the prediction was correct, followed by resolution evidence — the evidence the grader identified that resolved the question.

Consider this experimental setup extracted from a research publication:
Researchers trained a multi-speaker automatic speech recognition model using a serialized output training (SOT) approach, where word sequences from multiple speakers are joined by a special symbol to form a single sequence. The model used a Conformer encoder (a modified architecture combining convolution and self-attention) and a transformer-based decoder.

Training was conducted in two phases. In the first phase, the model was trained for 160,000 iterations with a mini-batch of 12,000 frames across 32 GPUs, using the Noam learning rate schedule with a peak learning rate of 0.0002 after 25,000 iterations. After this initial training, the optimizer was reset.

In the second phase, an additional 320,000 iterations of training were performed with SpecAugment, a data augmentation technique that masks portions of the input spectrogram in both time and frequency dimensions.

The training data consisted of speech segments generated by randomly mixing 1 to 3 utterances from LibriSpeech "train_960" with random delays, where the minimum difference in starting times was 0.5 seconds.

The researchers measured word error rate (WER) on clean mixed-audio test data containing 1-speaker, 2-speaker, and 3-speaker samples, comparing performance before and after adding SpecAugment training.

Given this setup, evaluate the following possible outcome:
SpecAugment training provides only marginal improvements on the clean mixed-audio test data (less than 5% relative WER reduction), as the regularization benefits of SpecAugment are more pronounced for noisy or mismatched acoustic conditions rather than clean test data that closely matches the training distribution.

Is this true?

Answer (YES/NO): NO